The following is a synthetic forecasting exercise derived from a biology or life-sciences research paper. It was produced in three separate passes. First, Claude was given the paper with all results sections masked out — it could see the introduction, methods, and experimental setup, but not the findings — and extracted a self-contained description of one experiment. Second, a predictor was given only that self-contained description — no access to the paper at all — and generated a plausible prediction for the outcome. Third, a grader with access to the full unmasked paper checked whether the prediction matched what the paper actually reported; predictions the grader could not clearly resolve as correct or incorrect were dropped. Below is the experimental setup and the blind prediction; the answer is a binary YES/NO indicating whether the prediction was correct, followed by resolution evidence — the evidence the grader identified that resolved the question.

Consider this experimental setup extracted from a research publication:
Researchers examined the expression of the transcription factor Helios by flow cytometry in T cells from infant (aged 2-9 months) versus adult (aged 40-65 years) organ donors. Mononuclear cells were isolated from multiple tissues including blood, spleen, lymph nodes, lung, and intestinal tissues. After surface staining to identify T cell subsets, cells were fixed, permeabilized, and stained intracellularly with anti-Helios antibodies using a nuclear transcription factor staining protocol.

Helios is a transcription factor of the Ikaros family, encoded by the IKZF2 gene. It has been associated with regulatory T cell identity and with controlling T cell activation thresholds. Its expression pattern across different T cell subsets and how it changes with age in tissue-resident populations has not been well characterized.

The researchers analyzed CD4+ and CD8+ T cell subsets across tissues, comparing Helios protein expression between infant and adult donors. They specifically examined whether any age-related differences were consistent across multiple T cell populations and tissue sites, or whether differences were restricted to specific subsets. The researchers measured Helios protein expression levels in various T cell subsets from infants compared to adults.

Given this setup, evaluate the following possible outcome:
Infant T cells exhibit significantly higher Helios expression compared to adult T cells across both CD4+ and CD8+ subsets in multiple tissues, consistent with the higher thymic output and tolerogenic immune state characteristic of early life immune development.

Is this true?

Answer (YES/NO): NO